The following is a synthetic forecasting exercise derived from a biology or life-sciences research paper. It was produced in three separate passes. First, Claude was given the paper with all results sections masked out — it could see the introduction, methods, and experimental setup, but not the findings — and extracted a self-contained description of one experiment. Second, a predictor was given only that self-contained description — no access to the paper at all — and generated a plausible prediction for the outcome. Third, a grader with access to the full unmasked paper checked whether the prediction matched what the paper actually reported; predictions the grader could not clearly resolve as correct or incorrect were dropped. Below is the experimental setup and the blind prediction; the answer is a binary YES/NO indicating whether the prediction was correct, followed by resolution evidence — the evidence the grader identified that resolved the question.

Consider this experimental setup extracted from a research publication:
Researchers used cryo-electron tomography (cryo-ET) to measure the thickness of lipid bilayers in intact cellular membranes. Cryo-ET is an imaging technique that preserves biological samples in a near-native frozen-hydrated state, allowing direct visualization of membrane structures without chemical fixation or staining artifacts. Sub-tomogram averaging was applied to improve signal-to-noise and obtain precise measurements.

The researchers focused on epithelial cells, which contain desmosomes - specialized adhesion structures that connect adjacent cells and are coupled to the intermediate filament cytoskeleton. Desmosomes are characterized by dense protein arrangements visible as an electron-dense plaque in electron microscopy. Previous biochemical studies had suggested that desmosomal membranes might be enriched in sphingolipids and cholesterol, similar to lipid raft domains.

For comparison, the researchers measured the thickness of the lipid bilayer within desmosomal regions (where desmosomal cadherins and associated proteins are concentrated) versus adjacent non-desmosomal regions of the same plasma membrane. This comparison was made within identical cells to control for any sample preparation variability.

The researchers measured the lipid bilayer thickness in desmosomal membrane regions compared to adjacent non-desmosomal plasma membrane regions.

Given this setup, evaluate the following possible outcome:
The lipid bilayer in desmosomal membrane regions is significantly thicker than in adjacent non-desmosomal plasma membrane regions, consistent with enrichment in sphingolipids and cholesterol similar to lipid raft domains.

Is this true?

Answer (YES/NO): YES